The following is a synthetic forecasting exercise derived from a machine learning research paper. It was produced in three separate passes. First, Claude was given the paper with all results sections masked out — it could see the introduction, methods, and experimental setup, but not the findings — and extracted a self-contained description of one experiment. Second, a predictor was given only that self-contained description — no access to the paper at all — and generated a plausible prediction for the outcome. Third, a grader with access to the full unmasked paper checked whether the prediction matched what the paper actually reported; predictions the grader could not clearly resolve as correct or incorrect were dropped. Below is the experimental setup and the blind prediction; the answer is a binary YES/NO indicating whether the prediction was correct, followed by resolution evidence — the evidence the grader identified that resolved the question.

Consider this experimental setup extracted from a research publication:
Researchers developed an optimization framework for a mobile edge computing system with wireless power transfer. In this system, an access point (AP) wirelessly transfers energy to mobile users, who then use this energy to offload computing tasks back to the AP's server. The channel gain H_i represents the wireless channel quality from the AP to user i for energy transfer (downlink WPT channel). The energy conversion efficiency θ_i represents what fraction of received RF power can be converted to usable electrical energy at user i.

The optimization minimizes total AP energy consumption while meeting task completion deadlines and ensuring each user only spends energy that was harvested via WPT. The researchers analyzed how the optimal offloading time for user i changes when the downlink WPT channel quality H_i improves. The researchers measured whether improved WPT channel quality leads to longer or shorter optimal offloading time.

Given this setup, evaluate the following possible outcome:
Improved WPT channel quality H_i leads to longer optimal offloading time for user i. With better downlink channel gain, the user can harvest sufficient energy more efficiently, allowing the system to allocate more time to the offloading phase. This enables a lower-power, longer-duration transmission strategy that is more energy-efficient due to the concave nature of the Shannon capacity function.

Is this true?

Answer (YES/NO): NO